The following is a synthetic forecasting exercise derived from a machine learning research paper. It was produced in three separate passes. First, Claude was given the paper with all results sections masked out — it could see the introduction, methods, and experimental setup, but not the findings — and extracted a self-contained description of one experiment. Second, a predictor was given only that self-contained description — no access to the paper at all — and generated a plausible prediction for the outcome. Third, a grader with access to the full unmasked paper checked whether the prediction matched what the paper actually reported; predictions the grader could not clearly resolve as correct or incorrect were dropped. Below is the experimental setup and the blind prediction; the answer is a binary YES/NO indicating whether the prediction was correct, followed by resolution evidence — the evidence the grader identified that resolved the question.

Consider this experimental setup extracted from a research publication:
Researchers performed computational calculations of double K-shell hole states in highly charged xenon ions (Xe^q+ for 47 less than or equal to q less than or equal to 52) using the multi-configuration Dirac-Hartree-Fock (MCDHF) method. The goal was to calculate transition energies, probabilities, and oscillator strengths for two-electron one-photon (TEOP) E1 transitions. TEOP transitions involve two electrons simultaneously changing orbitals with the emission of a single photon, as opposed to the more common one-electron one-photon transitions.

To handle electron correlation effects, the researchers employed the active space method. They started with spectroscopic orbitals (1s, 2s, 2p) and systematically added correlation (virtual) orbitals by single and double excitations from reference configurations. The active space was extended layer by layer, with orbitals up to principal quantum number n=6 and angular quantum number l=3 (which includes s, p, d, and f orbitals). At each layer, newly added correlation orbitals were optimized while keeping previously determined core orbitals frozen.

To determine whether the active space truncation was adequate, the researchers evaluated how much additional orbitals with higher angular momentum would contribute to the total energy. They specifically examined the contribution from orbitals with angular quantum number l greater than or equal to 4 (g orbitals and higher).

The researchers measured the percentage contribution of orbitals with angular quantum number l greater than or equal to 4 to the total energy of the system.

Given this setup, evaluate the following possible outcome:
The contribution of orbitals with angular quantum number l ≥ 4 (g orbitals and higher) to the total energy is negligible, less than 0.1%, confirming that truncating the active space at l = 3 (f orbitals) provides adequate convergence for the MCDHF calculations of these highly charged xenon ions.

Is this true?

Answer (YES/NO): NO